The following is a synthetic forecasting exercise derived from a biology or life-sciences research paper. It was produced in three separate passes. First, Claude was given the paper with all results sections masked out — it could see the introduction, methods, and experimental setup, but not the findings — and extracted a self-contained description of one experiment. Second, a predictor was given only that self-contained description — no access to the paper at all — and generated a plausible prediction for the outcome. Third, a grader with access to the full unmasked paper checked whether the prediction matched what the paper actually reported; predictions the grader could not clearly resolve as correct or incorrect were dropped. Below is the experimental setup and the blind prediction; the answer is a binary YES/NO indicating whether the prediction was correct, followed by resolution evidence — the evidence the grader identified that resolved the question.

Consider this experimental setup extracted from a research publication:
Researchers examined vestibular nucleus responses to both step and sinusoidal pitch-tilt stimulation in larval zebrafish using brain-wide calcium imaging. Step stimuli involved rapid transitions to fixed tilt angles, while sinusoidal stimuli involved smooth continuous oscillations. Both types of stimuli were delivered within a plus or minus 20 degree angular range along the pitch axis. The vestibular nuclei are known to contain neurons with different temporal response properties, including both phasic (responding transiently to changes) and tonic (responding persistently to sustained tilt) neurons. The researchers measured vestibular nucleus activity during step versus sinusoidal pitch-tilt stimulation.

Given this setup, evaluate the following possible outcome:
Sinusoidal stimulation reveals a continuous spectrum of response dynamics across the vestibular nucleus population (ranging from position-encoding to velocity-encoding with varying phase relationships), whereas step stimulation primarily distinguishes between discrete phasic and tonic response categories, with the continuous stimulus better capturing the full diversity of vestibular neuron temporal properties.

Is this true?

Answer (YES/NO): NO